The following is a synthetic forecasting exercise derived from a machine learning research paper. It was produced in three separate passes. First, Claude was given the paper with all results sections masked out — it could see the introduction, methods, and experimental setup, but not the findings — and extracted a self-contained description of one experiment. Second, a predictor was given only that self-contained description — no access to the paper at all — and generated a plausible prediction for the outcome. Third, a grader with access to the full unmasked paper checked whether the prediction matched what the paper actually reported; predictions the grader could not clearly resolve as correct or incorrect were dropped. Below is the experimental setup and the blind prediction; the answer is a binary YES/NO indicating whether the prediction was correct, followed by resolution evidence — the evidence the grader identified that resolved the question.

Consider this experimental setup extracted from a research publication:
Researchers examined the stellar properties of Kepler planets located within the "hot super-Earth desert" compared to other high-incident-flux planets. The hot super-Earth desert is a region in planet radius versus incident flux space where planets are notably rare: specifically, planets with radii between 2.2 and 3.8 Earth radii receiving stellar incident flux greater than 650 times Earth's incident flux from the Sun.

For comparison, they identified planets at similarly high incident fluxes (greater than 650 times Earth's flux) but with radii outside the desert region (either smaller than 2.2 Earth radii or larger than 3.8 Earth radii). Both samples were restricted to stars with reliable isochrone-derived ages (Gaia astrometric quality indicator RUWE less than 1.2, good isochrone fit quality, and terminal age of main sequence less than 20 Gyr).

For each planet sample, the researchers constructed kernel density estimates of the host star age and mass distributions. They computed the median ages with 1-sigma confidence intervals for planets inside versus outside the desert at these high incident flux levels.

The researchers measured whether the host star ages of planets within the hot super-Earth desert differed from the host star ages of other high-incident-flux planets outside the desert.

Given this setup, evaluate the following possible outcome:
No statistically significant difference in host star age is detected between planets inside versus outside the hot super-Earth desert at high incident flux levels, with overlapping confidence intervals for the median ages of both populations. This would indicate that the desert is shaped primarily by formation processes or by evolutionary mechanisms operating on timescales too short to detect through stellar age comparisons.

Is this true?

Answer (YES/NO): YES